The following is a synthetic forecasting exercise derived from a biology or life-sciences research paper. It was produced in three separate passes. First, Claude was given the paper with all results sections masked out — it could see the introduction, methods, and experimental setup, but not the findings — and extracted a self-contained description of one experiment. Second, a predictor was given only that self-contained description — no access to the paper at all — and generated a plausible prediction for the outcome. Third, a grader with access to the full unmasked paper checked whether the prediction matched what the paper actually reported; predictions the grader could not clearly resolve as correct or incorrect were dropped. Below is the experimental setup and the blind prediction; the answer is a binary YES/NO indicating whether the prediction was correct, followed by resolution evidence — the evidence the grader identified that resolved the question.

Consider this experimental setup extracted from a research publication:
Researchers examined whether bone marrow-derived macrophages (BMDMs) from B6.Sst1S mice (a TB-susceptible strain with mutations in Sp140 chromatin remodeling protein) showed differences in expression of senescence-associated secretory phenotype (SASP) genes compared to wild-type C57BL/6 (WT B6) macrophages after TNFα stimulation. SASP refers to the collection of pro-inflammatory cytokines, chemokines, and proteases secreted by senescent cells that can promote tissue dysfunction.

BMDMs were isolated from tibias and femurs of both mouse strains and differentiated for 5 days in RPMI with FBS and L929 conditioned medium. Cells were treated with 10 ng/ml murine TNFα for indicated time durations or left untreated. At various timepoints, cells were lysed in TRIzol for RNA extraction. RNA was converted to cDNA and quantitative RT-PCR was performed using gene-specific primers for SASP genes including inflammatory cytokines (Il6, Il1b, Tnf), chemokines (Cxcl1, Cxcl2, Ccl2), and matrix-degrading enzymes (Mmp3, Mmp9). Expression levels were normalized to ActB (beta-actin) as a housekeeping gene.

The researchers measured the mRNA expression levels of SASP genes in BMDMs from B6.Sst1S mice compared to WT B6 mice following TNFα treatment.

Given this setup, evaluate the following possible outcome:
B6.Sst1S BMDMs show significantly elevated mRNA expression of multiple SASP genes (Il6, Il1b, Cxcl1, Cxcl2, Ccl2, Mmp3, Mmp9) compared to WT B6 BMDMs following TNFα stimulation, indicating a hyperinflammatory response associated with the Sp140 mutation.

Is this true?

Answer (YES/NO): NO